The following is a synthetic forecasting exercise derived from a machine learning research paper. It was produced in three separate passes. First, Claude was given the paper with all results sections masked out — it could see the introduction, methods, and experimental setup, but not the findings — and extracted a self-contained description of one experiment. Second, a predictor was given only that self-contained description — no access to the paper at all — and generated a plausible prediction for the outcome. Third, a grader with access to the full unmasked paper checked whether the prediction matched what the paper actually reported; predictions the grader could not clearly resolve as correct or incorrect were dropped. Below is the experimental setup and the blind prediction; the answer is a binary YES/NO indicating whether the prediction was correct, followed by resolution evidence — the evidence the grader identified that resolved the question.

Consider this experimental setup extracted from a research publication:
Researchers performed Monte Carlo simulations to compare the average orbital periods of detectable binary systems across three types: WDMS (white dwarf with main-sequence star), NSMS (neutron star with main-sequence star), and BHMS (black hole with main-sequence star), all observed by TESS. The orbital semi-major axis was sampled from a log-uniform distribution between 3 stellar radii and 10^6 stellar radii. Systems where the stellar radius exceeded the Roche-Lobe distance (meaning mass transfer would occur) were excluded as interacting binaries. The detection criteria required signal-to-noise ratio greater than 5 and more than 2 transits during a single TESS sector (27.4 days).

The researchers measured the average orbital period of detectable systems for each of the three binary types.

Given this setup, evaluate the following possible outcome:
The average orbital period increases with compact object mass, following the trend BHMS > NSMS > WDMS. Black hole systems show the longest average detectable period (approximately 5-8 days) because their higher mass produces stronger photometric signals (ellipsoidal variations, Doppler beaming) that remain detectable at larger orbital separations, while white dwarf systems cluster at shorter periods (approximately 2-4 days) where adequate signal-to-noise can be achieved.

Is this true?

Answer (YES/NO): NO